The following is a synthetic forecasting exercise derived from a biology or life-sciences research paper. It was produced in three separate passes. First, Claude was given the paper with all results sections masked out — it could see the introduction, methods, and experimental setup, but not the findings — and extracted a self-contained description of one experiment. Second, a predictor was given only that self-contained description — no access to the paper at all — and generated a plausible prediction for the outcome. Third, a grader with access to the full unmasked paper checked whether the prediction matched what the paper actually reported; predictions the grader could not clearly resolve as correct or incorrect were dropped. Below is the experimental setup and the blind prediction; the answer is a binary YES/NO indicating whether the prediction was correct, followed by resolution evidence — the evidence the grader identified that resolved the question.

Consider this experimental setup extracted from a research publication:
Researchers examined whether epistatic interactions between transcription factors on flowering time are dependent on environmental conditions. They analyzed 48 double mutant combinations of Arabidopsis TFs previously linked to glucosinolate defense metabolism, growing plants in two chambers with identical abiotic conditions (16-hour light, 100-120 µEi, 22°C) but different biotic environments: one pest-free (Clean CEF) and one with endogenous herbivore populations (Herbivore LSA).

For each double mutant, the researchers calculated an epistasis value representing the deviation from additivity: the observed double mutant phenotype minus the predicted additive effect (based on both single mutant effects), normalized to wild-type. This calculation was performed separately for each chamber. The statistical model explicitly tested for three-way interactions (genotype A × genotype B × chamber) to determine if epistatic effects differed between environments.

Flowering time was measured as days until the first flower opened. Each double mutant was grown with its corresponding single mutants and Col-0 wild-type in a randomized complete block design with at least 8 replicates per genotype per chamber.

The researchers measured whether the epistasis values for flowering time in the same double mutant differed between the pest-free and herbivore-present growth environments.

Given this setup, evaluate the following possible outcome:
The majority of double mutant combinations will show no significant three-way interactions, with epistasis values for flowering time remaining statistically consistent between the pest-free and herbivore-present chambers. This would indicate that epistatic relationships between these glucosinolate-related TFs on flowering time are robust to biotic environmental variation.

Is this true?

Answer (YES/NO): YES